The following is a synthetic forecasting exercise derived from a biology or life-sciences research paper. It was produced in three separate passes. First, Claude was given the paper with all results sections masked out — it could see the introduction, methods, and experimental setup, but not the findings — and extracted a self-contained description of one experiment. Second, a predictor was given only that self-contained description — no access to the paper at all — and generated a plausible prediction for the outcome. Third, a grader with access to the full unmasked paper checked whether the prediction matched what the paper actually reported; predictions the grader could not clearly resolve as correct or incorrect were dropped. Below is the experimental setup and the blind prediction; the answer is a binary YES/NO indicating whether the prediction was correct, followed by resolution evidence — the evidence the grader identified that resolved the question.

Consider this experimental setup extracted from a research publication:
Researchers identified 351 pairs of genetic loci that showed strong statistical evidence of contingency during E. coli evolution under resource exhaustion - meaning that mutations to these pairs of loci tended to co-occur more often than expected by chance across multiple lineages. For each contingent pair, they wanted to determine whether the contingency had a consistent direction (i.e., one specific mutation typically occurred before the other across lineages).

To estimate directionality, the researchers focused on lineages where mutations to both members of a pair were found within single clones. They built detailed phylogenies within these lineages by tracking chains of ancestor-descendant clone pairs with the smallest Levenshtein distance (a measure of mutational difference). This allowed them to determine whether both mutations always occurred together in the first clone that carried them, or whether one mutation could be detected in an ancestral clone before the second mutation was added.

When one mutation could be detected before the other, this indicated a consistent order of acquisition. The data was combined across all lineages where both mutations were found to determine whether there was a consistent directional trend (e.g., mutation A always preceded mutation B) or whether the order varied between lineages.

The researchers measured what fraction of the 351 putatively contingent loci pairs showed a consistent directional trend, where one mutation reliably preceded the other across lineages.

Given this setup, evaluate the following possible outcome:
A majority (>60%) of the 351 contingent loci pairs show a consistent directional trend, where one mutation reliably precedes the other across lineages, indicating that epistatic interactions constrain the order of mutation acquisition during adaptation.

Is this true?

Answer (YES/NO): YES